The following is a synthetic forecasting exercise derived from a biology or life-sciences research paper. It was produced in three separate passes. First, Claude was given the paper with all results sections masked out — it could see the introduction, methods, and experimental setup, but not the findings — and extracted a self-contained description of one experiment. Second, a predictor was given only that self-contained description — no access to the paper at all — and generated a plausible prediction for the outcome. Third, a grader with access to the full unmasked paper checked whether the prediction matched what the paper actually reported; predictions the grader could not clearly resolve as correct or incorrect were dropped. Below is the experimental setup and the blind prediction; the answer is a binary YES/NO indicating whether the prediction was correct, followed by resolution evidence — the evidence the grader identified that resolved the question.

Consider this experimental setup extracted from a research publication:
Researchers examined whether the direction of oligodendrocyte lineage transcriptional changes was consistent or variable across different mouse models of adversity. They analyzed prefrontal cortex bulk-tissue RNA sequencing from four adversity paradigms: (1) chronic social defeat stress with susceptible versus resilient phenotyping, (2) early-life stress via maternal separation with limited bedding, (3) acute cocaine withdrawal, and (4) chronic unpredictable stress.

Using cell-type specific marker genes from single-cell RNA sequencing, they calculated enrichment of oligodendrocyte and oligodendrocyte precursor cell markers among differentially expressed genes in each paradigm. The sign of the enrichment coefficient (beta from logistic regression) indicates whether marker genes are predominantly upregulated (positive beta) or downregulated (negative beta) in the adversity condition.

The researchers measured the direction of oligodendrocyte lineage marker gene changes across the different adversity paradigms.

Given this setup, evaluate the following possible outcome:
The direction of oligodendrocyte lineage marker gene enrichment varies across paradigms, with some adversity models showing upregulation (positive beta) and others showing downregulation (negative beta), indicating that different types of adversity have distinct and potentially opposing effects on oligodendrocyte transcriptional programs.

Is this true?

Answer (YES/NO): YES